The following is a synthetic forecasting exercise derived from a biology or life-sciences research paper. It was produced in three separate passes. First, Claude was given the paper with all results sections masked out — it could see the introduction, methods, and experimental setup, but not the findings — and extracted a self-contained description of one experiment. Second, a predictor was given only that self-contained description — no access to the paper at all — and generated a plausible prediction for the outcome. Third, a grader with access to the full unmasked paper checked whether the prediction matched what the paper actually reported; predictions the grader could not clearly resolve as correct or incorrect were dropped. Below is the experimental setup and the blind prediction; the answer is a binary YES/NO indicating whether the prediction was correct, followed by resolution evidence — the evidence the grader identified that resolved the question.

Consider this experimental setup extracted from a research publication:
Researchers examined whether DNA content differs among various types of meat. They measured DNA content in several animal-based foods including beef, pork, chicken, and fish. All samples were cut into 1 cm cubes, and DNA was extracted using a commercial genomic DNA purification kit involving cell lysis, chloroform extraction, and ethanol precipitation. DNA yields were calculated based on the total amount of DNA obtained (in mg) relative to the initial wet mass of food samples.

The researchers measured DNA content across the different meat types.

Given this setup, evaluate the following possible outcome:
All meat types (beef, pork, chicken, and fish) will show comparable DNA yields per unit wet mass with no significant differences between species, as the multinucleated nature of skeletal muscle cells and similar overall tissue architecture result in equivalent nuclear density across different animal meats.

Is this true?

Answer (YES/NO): NO